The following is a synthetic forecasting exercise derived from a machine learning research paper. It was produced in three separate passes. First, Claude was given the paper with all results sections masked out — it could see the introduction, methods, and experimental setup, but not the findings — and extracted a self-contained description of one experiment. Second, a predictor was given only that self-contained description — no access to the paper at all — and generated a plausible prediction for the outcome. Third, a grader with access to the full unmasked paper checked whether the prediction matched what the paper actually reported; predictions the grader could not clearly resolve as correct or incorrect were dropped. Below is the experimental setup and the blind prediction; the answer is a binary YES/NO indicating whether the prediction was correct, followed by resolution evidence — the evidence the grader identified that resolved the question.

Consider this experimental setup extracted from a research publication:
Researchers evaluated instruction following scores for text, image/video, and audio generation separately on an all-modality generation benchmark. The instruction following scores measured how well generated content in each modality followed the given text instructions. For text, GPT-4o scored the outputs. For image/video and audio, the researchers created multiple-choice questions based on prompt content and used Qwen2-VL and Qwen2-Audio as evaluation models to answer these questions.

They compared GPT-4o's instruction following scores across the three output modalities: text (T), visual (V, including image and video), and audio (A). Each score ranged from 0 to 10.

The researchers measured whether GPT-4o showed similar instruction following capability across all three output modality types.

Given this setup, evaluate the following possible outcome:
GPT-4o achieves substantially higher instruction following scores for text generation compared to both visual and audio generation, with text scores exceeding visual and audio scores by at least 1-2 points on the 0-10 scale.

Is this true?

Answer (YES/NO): NO